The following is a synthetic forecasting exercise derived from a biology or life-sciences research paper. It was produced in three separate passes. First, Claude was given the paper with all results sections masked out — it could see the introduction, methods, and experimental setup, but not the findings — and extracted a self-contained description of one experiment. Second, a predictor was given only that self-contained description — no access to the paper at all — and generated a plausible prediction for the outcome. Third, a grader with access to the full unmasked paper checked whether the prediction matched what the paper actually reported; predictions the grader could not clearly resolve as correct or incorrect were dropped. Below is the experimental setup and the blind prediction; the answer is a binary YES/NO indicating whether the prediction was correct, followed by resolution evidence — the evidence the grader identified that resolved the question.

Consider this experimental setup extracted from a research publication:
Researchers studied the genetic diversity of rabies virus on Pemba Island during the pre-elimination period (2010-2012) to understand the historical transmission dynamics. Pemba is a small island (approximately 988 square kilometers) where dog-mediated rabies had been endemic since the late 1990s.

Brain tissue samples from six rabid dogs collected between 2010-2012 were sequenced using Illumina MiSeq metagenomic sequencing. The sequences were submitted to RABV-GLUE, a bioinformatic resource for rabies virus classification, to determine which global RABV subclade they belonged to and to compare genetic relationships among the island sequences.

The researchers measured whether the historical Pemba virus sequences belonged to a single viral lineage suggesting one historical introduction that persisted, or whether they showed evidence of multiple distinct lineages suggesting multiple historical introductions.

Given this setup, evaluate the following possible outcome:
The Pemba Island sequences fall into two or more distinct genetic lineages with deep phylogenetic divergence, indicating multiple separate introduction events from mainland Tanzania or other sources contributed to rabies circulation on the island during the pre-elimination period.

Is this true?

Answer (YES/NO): YES